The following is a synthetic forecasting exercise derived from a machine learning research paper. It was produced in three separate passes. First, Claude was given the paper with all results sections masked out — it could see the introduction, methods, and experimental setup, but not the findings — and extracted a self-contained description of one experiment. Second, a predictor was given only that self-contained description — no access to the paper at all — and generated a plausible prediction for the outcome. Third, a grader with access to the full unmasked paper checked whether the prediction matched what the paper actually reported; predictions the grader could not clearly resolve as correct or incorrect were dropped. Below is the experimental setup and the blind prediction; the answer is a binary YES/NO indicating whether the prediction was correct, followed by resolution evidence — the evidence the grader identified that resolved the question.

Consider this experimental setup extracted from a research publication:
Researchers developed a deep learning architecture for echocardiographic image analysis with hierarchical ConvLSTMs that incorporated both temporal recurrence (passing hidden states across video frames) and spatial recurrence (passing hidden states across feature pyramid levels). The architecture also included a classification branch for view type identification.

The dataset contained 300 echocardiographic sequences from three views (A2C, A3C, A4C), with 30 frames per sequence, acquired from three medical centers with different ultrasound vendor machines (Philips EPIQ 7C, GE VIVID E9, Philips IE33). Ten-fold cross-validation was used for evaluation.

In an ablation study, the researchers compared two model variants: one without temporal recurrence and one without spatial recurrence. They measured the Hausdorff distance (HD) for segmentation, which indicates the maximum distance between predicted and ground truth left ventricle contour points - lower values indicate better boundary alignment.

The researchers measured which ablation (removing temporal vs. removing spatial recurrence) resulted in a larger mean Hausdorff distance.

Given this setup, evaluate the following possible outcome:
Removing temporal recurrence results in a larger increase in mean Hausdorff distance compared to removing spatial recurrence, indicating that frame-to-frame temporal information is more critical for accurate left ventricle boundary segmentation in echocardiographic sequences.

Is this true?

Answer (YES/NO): YES